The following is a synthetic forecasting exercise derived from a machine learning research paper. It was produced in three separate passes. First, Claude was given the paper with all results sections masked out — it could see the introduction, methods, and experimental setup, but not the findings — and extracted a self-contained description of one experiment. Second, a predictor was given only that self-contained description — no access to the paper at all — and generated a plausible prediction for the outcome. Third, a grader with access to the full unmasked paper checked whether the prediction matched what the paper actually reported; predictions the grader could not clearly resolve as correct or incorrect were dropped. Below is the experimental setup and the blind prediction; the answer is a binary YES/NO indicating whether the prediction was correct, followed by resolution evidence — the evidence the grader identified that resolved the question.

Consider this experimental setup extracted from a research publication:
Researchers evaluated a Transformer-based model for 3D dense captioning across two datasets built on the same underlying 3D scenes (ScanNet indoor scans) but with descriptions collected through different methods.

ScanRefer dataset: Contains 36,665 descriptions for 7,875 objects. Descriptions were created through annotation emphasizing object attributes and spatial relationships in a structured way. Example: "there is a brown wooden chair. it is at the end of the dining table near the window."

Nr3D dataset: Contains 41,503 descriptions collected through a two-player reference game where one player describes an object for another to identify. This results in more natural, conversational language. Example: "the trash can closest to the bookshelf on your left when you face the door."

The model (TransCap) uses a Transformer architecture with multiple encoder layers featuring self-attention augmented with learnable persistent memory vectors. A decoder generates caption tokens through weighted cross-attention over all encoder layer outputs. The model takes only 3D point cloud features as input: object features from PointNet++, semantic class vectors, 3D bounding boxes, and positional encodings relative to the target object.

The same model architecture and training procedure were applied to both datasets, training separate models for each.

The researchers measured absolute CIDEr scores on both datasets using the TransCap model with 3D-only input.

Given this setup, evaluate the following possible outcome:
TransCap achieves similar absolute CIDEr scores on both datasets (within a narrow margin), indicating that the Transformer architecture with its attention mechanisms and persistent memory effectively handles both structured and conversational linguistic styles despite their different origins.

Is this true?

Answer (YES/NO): NO